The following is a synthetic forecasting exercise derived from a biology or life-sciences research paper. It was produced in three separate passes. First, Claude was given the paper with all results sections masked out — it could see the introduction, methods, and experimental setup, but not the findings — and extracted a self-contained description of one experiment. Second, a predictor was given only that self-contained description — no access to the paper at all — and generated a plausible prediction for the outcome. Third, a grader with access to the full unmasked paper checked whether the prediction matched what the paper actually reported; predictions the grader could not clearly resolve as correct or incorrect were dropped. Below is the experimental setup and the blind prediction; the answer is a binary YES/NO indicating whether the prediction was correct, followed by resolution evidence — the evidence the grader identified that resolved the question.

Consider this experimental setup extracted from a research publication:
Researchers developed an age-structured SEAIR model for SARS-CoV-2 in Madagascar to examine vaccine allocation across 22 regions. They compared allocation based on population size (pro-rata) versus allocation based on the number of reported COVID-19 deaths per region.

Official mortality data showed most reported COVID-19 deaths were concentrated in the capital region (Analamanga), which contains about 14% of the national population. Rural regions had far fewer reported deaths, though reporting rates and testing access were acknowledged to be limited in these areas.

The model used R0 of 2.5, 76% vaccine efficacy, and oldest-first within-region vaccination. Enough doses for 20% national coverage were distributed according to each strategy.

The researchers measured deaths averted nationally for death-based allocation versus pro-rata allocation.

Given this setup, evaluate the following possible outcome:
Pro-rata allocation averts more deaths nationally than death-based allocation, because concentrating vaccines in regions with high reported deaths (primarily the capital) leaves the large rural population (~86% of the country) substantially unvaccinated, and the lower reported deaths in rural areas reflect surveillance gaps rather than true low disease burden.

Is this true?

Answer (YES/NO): NO